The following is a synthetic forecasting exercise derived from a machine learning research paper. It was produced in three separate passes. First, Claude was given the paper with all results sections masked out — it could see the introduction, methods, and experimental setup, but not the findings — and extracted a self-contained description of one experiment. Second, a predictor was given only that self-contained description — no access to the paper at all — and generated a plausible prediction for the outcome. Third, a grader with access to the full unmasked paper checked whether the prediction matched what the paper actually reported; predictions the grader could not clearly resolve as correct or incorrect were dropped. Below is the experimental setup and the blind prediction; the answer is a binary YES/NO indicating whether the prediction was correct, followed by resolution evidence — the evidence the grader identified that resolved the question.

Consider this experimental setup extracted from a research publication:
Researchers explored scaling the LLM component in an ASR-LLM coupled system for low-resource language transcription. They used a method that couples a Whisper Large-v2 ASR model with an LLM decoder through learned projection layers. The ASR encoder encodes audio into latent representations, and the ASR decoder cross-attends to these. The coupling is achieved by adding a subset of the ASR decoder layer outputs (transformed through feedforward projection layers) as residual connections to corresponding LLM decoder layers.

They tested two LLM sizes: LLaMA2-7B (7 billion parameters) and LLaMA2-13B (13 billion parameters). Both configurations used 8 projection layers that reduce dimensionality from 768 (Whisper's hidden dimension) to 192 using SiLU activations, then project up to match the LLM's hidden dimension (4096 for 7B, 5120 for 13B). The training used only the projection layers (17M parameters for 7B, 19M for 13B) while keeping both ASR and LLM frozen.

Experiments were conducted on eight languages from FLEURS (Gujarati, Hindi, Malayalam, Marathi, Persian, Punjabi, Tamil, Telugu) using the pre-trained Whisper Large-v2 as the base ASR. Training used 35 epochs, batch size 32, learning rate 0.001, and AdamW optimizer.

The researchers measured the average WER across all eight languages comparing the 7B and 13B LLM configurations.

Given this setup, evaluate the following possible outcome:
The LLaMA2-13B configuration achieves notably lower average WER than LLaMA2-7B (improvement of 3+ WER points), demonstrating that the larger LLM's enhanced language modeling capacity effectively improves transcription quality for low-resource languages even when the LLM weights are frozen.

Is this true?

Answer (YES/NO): NO